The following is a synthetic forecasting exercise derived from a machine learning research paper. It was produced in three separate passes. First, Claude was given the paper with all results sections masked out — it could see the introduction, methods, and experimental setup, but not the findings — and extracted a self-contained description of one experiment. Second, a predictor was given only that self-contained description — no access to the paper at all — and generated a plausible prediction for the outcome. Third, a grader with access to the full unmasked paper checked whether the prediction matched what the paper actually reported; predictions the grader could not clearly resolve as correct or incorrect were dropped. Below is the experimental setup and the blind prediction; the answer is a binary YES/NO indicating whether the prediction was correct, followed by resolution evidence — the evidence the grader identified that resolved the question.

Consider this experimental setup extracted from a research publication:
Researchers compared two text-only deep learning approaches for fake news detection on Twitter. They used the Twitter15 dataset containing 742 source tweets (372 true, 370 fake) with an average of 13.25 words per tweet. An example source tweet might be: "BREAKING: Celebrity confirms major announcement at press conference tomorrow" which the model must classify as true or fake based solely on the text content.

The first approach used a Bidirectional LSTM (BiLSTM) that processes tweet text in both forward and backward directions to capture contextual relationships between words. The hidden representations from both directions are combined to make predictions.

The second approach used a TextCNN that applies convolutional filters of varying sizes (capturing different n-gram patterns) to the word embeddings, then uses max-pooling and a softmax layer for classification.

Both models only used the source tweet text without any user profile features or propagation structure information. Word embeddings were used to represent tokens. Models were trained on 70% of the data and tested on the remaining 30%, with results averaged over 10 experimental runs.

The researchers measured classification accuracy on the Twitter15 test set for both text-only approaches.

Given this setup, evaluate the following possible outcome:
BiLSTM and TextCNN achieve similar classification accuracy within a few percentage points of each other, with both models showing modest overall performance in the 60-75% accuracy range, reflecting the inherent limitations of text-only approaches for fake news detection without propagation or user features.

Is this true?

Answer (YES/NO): NO